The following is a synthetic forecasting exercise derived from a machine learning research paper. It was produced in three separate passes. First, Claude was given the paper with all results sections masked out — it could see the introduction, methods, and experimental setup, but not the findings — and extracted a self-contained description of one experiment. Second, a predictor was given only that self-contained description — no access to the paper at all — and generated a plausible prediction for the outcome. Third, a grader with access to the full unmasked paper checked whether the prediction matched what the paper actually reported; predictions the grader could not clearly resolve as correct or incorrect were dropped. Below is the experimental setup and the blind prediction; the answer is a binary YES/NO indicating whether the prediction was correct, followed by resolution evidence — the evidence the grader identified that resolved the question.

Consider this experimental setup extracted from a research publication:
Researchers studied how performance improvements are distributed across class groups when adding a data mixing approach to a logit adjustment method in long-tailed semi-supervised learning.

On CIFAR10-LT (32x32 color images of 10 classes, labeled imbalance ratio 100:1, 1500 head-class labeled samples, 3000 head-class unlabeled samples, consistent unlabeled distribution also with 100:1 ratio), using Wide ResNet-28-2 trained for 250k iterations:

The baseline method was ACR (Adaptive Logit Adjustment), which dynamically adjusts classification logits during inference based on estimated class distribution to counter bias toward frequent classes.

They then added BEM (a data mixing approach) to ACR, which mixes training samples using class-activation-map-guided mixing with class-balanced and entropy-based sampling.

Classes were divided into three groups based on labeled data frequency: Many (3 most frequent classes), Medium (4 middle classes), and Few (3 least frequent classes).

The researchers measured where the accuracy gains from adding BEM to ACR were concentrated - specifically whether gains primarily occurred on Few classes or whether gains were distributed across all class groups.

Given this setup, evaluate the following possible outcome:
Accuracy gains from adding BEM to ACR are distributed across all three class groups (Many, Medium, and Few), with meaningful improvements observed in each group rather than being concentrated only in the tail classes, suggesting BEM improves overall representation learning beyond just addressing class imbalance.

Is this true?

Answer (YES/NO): NO